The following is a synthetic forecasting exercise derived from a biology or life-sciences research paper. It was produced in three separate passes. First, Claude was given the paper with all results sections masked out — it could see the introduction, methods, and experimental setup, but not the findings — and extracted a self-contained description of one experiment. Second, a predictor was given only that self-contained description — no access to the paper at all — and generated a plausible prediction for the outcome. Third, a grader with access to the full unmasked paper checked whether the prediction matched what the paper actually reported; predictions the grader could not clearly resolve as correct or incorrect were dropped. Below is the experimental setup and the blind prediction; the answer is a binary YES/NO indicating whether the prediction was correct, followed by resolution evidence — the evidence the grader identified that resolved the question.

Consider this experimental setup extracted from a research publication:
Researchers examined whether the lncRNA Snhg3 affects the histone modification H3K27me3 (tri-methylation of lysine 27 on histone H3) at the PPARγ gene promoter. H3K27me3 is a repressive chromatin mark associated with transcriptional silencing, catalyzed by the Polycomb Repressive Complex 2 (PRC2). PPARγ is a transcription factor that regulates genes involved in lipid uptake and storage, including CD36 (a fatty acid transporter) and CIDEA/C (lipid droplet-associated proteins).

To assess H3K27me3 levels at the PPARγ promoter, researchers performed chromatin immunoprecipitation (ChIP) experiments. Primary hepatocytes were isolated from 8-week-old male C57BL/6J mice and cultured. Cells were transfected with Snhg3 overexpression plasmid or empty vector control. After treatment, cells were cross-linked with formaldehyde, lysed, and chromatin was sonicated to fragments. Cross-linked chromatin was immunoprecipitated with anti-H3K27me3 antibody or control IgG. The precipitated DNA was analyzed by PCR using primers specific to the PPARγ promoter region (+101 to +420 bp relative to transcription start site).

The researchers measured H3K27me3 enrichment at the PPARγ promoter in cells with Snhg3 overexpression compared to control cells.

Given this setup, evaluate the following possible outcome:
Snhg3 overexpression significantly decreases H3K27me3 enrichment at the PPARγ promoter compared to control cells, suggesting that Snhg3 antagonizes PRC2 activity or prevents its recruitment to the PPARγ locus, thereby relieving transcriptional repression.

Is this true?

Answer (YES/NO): YES